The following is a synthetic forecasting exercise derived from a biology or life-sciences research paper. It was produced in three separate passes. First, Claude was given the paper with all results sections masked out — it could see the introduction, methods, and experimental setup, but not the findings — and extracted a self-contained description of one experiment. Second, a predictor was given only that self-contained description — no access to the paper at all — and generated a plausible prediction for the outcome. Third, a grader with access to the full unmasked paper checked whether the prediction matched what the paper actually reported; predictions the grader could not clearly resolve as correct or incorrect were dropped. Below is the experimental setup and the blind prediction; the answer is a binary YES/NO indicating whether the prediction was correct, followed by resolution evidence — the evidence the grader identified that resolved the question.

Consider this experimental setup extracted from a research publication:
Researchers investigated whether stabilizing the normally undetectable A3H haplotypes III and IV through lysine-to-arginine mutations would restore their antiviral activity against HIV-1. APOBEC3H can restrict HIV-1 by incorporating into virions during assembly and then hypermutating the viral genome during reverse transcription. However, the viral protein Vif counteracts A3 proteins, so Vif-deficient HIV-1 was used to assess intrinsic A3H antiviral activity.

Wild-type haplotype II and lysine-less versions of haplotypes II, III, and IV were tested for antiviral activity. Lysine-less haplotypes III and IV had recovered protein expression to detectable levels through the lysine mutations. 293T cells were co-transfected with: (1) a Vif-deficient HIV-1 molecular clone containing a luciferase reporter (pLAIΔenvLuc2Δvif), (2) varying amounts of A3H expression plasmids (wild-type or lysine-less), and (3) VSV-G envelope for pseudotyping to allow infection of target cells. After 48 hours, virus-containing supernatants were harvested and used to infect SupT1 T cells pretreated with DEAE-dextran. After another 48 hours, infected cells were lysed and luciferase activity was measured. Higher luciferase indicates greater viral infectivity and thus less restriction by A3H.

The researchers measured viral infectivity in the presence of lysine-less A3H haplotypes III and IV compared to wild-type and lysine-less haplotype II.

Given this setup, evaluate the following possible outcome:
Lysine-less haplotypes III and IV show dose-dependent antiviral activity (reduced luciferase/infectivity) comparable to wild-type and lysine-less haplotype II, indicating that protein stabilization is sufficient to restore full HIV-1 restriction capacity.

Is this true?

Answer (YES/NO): NO